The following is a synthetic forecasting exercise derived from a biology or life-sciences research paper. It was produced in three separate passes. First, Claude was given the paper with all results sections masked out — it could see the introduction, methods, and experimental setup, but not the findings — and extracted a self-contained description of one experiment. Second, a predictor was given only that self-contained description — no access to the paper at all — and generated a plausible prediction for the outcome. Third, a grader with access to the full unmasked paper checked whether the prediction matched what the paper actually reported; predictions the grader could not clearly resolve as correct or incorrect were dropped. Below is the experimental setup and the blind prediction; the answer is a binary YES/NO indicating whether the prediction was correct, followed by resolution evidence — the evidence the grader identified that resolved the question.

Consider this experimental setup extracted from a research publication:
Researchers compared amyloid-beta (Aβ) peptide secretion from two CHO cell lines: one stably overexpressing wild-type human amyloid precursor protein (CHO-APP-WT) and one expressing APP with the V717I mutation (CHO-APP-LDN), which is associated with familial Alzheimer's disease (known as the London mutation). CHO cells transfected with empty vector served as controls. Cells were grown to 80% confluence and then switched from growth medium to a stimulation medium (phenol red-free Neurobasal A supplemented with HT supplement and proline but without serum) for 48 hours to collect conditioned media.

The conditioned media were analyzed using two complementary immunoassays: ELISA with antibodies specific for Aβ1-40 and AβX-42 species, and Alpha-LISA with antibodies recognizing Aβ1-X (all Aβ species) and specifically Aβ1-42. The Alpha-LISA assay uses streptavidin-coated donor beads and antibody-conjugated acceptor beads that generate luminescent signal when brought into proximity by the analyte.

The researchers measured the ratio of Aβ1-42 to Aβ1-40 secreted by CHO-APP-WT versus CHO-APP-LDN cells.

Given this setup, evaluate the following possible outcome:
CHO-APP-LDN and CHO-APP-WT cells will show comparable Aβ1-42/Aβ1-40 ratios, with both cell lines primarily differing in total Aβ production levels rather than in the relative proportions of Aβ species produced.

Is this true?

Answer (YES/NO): NO